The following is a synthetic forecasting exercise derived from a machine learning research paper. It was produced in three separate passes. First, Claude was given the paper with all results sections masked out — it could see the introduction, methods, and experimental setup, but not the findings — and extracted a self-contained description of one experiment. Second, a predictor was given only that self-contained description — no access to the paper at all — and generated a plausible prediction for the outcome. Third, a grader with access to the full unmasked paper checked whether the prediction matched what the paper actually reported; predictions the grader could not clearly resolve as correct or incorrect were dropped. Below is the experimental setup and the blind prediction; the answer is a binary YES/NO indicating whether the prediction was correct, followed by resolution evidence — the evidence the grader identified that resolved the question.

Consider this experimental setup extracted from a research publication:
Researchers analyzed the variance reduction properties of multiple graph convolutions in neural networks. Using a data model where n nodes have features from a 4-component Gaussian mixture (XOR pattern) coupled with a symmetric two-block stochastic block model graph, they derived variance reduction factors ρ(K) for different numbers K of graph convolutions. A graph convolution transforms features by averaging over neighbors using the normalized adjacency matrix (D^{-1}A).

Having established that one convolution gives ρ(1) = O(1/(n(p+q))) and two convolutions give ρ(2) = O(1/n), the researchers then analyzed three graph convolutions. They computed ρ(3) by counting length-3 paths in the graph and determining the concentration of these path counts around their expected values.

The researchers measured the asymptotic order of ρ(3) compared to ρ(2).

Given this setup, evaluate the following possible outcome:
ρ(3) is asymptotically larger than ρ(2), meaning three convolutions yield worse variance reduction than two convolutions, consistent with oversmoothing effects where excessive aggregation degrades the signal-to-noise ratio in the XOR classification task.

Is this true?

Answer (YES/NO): NO